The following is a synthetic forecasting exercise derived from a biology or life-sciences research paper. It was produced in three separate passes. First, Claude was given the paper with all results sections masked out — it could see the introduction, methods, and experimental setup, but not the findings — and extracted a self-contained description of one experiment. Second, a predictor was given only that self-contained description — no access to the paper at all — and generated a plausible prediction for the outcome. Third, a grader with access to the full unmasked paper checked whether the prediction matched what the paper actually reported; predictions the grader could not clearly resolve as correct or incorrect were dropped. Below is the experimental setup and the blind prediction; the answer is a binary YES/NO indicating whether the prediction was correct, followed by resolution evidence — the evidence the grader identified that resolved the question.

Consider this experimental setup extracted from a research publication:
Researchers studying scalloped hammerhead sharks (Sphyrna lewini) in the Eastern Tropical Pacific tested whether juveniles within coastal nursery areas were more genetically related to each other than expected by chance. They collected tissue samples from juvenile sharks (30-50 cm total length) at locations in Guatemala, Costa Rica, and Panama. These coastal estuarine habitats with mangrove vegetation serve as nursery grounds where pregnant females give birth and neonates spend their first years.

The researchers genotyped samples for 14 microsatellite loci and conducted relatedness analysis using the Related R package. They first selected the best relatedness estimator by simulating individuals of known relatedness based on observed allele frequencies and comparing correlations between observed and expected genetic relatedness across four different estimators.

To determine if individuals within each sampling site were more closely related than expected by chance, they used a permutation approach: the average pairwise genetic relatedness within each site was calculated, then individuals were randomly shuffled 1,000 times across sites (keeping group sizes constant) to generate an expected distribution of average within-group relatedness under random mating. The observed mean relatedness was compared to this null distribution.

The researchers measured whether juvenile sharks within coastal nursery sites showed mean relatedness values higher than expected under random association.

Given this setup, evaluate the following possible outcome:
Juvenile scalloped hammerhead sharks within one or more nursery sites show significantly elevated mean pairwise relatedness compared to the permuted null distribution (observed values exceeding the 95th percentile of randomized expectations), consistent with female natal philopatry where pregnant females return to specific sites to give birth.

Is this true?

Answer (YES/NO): YES